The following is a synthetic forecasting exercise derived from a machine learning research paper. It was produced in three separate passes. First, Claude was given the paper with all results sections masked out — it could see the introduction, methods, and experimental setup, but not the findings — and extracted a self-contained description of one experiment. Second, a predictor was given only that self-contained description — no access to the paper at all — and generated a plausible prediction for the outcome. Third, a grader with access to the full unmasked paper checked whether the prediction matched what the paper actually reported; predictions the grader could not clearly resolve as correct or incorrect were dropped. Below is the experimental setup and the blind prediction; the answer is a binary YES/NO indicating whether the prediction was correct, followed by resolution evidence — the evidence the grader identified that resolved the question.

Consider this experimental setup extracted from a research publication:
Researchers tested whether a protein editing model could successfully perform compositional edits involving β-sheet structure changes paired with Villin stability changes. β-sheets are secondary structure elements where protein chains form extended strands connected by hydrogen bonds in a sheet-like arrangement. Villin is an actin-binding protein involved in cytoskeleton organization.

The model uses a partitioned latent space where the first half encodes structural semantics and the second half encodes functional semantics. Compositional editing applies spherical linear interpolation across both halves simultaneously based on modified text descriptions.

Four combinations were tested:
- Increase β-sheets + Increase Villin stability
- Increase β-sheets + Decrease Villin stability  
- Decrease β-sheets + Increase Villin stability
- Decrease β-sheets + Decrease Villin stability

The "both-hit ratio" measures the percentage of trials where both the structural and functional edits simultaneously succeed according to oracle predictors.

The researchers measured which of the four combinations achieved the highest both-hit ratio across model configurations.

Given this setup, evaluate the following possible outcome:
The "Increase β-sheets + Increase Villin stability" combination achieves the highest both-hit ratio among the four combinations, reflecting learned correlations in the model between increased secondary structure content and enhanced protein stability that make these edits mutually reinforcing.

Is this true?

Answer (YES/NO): NO